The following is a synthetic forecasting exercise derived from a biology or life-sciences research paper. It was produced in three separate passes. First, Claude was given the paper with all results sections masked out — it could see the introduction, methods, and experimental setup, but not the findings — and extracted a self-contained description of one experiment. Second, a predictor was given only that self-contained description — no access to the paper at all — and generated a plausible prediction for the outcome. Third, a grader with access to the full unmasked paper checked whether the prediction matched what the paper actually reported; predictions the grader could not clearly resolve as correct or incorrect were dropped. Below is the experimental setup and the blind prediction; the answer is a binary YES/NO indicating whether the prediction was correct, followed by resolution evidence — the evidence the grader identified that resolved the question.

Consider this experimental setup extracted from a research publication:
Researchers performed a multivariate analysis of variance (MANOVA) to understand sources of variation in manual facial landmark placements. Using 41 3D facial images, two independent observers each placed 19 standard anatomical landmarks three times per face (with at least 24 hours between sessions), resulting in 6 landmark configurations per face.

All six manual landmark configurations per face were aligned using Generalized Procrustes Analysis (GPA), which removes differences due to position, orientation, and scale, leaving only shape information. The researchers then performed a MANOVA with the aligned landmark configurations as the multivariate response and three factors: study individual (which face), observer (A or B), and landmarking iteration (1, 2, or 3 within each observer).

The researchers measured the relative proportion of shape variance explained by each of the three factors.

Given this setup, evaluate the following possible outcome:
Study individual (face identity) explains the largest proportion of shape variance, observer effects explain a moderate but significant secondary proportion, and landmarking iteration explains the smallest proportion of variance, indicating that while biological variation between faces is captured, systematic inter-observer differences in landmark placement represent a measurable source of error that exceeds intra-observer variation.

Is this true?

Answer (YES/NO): NO